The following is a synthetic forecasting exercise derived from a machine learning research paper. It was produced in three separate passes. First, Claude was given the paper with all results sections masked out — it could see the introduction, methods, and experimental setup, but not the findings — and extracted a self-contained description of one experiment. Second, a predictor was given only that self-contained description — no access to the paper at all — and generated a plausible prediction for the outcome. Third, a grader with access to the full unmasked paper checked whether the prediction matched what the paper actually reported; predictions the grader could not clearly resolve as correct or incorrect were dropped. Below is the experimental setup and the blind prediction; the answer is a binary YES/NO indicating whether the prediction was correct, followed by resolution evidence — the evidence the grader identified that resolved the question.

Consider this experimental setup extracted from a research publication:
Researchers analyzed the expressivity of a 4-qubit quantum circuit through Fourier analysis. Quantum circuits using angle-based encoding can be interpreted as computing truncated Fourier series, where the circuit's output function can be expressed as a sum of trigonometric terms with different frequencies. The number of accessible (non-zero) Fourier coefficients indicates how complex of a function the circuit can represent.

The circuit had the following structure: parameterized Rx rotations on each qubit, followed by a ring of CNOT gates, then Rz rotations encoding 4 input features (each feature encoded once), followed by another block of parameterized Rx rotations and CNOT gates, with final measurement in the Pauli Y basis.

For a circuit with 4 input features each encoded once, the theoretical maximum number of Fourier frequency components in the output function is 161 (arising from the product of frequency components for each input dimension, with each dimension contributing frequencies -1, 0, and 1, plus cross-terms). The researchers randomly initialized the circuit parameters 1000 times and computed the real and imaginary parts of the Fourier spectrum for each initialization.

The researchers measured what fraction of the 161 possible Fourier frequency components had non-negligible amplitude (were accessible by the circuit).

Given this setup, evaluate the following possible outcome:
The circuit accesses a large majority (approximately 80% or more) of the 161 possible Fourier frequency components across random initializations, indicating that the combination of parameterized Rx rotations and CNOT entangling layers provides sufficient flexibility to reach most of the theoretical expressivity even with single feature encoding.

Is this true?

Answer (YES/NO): NO